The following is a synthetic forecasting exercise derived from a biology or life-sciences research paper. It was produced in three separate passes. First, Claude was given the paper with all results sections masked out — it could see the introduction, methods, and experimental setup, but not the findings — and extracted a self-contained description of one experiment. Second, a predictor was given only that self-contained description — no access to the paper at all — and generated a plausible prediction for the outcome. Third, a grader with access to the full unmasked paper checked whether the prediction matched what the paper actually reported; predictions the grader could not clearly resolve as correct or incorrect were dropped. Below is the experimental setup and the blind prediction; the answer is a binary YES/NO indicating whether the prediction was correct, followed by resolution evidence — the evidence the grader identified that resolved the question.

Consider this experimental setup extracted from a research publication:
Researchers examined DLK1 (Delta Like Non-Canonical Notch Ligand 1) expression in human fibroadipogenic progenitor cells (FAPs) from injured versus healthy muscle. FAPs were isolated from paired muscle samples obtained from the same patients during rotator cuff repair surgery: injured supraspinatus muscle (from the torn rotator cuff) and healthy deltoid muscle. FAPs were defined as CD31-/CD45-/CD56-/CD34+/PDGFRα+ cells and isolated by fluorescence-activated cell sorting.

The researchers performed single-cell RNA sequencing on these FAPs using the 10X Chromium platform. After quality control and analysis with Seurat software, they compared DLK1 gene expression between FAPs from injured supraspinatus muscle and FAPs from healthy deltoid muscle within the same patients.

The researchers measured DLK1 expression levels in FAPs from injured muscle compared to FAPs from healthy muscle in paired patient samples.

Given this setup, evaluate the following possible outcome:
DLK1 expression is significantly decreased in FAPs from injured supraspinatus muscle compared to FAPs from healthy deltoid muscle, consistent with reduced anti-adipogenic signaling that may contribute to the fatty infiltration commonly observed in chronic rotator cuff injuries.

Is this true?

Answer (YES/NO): YES